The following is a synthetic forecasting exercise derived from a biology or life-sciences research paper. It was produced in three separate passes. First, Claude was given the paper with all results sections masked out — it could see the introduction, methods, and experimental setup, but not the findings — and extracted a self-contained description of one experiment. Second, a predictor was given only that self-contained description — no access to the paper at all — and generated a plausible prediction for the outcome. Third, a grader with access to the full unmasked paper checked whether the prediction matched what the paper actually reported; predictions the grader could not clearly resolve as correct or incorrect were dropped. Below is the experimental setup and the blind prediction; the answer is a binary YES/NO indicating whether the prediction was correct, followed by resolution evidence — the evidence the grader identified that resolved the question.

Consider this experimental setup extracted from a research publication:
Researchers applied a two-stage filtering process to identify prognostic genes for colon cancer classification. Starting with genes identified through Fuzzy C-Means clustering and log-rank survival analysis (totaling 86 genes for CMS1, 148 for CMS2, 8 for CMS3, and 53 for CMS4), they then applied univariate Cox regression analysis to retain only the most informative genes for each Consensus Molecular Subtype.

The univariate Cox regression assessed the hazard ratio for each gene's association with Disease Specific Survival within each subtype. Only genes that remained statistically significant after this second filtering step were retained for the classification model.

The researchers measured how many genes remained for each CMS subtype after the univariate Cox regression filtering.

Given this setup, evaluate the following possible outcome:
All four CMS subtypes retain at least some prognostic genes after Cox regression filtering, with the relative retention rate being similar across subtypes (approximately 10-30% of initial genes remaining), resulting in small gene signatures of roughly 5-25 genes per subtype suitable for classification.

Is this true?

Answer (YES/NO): NO